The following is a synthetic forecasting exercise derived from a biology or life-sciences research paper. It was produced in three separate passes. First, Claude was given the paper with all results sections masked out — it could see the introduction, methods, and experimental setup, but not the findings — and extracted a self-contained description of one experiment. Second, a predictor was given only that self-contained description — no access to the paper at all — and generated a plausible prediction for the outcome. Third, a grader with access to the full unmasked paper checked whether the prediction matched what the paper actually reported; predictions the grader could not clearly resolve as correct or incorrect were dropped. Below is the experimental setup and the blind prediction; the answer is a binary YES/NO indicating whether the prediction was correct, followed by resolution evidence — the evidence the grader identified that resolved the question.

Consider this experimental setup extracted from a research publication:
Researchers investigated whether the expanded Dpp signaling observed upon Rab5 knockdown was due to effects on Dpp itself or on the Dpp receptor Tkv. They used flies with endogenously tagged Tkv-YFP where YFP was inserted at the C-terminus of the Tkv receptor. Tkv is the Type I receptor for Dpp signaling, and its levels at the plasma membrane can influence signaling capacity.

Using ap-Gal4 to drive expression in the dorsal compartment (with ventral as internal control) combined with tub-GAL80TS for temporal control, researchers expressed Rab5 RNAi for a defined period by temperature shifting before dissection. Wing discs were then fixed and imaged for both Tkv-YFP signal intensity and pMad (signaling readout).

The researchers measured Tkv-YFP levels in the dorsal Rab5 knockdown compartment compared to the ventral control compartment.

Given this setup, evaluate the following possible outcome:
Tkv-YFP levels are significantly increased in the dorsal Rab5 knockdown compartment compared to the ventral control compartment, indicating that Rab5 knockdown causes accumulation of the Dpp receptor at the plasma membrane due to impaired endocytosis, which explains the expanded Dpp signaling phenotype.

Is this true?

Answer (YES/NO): NO